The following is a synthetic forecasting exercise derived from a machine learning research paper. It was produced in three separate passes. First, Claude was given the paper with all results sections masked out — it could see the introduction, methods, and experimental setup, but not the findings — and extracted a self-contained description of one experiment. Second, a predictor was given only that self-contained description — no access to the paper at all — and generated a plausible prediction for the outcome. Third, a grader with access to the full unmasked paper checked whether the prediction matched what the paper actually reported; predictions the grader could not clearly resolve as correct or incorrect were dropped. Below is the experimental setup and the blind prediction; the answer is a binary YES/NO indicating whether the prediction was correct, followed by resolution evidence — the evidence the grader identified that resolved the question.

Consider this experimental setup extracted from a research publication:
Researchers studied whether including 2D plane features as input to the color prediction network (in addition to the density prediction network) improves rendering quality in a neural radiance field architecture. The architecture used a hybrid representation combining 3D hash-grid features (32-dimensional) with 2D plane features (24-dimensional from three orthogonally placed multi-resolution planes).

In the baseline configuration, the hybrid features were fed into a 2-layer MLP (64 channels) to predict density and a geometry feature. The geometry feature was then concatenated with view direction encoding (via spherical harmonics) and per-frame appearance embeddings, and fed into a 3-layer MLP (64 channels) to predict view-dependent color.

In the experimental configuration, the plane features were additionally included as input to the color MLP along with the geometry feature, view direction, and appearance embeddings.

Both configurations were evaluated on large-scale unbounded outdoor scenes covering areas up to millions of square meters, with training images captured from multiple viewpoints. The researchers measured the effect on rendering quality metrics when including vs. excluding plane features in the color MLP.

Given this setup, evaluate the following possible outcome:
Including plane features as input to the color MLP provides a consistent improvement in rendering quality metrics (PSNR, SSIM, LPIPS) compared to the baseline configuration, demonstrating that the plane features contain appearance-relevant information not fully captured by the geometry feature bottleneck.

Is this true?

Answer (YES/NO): YES